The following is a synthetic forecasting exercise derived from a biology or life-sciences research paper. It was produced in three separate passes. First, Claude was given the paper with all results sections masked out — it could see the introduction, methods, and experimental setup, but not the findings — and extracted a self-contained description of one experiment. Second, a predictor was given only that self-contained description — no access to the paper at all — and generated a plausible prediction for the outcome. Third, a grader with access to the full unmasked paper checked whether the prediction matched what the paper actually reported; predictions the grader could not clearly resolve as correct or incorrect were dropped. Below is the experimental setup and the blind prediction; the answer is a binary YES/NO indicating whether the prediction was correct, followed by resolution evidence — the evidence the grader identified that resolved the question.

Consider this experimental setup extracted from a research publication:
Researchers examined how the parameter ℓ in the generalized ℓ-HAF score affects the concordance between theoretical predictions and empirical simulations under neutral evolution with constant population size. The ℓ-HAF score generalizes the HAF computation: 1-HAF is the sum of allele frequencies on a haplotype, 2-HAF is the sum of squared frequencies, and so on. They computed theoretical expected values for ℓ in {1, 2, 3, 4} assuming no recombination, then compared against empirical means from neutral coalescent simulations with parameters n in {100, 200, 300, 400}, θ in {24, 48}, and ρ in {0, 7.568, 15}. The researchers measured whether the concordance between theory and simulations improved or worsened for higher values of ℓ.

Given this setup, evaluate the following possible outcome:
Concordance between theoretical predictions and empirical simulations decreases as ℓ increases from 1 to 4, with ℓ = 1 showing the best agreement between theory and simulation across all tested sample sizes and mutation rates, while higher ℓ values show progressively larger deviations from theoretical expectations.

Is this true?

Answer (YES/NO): NO